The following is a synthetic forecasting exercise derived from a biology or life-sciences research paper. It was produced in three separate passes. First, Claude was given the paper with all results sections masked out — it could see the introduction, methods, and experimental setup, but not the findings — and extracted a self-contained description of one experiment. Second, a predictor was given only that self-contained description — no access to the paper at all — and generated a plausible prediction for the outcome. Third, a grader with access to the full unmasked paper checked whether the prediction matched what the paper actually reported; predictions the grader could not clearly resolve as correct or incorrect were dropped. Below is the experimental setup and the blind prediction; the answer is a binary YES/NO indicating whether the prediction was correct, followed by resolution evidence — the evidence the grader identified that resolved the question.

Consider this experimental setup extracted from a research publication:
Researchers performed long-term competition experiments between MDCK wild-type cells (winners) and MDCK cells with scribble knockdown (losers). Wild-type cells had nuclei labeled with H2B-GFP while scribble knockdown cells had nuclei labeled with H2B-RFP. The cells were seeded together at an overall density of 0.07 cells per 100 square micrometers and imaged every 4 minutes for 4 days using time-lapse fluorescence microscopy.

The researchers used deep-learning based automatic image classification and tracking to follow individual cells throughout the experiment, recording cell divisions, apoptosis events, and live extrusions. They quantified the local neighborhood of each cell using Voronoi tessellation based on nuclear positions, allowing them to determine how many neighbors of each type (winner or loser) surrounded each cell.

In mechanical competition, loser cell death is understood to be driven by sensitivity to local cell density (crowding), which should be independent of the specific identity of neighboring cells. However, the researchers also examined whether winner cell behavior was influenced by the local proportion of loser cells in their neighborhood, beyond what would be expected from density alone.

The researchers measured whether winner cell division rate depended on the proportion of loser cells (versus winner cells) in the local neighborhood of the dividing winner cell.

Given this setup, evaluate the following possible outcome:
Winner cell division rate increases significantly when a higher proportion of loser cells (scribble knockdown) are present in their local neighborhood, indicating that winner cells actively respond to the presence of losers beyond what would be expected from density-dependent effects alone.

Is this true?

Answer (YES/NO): YES